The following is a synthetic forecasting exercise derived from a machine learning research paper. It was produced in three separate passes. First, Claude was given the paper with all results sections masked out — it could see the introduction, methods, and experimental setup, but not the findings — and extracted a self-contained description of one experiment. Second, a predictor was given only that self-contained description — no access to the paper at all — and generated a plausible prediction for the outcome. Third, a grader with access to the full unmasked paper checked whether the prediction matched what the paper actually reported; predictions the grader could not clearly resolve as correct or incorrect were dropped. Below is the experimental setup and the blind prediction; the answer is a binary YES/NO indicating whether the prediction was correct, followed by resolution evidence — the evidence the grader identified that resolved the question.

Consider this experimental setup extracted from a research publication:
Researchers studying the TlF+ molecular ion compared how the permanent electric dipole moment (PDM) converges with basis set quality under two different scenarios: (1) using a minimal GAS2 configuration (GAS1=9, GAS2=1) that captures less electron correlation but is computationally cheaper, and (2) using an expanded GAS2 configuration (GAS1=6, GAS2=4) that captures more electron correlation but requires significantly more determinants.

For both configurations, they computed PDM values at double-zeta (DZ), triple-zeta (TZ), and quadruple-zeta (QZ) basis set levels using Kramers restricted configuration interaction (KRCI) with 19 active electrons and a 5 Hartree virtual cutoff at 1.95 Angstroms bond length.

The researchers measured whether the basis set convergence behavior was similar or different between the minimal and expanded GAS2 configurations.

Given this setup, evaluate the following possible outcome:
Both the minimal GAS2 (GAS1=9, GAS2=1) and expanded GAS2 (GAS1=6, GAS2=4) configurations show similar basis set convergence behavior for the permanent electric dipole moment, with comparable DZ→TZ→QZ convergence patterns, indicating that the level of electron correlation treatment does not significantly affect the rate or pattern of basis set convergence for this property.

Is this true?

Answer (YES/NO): NO